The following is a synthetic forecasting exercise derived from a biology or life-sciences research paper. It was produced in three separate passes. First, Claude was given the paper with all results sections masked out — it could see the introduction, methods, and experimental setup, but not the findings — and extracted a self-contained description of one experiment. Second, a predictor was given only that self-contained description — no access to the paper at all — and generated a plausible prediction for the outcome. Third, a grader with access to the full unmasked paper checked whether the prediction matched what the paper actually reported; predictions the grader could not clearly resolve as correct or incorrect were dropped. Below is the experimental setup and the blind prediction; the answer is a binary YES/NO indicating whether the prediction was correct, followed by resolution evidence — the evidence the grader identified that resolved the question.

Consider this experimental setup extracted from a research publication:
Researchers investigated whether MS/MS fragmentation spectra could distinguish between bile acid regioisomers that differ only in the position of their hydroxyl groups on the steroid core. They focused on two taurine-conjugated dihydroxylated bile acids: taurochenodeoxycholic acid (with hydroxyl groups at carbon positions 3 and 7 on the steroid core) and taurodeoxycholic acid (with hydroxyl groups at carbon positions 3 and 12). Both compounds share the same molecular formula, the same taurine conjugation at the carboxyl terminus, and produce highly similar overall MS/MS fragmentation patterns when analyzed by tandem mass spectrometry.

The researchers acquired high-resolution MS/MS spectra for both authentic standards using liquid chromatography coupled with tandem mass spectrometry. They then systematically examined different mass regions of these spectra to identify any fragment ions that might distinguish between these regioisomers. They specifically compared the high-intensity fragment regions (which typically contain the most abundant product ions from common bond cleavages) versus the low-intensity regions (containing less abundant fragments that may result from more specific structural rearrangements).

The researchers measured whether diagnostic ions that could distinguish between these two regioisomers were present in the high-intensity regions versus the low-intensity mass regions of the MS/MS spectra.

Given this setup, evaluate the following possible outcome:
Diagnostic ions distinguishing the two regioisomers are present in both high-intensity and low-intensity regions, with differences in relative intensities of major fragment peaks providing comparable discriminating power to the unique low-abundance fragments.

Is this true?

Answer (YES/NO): NO